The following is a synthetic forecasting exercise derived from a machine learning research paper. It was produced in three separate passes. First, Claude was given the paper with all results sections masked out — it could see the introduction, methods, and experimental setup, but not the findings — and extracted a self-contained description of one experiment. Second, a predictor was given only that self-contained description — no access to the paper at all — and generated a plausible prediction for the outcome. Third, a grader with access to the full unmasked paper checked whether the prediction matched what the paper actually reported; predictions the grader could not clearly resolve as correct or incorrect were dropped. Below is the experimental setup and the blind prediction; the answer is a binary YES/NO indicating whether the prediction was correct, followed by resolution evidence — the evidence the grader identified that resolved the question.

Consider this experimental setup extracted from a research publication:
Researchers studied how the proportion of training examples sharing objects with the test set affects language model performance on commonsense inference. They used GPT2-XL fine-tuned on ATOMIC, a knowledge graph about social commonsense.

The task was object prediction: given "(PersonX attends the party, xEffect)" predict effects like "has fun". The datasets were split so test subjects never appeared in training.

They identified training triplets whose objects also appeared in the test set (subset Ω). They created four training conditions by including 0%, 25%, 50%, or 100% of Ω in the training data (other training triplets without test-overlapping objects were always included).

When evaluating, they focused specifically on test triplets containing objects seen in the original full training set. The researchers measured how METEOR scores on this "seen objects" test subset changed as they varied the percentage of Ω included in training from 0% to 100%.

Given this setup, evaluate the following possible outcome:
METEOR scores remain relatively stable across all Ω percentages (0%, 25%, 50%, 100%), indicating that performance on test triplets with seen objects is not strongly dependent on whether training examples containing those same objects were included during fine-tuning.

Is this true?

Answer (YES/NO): NO